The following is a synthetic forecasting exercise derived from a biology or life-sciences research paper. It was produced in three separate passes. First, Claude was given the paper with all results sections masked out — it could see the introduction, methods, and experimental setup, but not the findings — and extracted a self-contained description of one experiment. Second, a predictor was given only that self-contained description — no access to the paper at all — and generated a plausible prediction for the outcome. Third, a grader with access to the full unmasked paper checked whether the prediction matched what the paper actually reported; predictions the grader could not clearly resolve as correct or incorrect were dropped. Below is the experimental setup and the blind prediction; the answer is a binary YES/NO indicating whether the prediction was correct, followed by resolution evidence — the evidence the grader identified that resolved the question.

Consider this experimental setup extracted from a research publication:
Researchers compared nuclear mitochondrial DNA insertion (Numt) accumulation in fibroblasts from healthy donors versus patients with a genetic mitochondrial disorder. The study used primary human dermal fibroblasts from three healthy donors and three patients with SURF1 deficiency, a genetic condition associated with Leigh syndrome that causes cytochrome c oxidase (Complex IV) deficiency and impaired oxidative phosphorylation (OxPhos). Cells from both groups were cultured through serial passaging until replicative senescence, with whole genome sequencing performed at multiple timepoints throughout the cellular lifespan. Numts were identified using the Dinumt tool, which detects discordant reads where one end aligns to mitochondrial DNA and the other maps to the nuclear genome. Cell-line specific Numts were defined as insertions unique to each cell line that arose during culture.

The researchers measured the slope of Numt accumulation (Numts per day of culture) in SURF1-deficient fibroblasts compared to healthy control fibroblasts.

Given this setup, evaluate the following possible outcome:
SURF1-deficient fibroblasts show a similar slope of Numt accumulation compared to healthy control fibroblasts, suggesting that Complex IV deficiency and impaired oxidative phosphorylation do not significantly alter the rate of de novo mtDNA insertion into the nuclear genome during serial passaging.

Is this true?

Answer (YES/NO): YES